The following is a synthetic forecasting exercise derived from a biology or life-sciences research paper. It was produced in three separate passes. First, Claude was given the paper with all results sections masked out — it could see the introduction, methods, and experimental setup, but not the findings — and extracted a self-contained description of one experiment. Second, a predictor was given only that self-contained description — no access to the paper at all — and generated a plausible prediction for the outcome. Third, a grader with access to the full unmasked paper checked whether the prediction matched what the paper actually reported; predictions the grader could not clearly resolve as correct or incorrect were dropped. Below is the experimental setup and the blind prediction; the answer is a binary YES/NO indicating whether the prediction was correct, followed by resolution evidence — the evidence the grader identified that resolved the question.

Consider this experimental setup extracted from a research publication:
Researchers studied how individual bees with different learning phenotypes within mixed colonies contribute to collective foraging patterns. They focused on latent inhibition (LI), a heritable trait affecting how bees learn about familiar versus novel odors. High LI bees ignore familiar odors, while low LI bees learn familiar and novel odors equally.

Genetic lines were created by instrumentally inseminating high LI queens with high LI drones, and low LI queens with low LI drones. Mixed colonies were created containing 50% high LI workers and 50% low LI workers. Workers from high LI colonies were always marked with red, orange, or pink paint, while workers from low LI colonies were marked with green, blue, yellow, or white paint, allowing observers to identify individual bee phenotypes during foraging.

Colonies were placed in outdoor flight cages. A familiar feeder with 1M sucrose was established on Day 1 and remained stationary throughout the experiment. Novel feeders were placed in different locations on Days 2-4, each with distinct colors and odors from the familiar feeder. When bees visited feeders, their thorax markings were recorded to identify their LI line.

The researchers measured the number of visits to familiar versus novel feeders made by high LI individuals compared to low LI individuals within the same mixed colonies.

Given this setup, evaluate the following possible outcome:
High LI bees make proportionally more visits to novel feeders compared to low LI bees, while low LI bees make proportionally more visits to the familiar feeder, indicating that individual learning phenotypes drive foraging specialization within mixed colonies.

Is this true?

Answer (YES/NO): NO